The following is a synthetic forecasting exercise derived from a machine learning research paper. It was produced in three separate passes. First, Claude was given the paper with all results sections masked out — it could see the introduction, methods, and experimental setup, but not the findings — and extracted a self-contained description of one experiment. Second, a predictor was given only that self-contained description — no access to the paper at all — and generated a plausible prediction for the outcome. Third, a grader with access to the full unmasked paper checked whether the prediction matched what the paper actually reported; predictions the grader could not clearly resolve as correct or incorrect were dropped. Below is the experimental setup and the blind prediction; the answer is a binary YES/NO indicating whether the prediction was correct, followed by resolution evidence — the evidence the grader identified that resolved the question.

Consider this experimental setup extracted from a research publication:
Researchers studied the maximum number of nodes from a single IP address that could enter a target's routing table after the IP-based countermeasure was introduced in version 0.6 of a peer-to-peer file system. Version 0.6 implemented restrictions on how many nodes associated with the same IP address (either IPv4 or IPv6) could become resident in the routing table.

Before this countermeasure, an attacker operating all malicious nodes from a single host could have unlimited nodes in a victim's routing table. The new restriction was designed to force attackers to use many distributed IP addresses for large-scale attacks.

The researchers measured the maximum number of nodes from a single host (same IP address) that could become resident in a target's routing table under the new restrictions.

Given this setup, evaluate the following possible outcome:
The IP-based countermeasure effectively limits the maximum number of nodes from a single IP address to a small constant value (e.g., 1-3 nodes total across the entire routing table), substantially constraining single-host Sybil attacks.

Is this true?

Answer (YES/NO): YES